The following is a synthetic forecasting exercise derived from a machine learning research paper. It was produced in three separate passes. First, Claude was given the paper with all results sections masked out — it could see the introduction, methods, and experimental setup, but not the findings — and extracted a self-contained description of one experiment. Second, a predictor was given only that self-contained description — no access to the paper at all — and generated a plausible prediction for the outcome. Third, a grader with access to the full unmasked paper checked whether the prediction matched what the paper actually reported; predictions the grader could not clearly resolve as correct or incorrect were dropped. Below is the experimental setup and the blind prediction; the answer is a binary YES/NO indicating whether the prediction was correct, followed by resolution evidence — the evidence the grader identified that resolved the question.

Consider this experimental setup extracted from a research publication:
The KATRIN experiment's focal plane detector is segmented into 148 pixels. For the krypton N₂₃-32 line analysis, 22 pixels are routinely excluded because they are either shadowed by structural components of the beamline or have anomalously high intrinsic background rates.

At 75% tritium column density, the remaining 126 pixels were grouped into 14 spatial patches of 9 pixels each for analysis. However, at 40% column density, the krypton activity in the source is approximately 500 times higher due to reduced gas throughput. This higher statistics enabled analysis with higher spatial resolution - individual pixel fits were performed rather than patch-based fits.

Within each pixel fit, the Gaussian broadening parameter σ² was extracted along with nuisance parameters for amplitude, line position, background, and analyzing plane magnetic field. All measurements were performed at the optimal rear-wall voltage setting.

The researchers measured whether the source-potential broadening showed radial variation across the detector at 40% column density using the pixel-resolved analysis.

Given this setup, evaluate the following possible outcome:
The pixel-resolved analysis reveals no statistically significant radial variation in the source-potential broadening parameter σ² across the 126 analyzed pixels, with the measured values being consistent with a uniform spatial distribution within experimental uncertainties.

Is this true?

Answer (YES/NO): NO